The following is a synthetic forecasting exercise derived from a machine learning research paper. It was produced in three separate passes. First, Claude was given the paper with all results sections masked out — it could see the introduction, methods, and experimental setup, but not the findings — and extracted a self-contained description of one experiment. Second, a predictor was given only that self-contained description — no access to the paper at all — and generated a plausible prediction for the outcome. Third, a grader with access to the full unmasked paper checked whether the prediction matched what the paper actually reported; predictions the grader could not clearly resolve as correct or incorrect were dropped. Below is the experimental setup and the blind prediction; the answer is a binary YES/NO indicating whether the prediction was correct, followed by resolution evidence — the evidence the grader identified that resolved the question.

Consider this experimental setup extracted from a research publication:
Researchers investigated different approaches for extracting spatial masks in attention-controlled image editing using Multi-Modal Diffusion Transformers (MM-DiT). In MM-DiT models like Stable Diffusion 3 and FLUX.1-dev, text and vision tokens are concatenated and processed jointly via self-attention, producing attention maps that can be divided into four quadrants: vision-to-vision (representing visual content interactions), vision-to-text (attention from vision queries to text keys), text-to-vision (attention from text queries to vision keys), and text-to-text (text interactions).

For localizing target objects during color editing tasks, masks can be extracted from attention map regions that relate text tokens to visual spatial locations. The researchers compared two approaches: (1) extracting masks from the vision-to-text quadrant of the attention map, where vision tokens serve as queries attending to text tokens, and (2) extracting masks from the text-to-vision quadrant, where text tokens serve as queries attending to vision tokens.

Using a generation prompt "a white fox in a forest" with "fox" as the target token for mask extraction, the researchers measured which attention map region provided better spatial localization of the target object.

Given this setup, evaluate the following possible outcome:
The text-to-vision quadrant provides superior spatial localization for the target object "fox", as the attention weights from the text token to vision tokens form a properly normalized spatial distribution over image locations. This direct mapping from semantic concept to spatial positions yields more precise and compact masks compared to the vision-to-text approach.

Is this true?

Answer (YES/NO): NO